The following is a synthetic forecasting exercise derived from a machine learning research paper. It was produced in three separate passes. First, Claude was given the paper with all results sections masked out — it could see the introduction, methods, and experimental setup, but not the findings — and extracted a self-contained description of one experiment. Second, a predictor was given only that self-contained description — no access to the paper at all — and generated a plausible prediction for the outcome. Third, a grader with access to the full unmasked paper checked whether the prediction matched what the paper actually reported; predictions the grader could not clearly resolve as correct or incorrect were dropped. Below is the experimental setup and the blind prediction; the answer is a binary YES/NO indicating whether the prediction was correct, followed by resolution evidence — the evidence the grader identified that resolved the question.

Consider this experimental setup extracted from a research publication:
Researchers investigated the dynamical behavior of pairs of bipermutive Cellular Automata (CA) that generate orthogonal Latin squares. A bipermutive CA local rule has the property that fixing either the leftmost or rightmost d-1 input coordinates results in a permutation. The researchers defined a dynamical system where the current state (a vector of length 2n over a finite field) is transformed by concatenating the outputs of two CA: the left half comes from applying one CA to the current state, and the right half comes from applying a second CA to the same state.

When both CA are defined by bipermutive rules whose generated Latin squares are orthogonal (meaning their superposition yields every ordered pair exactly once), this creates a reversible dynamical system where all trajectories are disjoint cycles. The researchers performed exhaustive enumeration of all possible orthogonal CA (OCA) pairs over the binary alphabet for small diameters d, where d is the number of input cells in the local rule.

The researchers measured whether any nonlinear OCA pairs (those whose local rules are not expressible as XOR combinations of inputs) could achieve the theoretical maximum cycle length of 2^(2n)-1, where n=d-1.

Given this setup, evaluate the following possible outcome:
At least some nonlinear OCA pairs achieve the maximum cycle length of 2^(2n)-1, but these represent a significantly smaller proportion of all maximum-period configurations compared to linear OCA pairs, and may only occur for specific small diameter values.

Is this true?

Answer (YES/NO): NO